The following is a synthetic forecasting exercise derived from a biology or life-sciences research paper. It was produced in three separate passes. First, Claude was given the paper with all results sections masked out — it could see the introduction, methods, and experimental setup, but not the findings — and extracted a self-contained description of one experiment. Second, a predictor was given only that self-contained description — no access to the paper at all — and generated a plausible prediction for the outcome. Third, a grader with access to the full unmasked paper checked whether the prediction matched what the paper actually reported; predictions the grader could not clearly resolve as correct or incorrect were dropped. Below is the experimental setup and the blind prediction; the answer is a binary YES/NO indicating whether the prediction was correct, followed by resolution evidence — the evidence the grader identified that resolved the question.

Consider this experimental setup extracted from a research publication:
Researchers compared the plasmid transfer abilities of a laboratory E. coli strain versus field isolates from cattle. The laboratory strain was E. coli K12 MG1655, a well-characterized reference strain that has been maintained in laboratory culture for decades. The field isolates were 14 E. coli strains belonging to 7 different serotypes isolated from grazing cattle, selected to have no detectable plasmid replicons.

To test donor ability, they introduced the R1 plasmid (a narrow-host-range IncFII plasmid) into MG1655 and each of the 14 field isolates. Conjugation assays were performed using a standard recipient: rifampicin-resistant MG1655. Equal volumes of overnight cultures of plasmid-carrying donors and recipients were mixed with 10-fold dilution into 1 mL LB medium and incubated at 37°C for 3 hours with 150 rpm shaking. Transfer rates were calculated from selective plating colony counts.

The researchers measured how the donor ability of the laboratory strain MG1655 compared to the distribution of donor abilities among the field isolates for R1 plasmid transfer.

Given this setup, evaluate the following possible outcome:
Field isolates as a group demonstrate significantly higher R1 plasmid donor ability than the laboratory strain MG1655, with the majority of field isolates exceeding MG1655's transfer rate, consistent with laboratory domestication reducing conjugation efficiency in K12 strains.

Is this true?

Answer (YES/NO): NO